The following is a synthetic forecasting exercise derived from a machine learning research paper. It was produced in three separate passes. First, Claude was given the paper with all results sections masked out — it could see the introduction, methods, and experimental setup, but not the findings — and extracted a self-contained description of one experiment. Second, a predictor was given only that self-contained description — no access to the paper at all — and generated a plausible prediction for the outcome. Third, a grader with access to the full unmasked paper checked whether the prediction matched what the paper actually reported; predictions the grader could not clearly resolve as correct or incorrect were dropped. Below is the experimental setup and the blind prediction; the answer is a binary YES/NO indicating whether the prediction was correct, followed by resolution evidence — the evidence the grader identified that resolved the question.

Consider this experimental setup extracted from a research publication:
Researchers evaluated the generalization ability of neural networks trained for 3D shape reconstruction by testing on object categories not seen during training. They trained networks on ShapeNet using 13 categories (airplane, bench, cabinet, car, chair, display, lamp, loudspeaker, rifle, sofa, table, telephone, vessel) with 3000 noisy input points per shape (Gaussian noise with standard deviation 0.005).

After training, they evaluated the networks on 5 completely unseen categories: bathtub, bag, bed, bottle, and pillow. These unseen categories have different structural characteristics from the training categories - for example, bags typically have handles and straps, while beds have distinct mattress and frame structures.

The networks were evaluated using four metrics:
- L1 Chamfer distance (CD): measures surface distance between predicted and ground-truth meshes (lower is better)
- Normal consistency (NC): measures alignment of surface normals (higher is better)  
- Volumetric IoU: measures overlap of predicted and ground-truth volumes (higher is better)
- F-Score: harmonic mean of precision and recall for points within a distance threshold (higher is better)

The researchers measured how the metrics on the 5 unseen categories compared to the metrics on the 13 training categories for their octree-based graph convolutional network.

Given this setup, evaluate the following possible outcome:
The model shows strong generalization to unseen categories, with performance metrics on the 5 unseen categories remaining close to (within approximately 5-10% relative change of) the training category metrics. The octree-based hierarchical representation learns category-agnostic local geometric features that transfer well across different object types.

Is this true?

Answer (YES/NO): YES